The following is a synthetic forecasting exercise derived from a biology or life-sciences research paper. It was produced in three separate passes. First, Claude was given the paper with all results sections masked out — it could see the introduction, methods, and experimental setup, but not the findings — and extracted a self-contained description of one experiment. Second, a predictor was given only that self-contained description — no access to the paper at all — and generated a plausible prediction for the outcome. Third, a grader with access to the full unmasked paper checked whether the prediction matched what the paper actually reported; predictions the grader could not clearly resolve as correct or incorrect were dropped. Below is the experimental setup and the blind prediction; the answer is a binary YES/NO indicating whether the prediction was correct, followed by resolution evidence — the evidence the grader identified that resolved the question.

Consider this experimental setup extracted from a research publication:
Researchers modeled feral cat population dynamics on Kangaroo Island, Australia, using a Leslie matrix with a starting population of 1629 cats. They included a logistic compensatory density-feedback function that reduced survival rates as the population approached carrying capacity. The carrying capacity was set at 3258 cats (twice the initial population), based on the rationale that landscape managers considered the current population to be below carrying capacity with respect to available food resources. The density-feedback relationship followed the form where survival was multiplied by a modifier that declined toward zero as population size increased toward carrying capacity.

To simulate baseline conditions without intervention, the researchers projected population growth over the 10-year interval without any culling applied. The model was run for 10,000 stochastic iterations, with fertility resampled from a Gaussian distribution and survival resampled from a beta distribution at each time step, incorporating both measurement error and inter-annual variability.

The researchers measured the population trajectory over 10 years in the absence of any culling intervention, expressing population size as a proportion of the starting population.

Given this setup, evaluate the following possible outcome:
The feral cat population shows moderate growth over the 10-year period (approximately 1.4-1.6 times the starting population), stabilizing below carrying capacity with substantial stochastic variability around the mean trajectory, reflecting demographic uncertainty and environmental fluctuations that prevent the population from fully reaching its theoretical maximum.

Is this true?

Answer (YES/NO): NO